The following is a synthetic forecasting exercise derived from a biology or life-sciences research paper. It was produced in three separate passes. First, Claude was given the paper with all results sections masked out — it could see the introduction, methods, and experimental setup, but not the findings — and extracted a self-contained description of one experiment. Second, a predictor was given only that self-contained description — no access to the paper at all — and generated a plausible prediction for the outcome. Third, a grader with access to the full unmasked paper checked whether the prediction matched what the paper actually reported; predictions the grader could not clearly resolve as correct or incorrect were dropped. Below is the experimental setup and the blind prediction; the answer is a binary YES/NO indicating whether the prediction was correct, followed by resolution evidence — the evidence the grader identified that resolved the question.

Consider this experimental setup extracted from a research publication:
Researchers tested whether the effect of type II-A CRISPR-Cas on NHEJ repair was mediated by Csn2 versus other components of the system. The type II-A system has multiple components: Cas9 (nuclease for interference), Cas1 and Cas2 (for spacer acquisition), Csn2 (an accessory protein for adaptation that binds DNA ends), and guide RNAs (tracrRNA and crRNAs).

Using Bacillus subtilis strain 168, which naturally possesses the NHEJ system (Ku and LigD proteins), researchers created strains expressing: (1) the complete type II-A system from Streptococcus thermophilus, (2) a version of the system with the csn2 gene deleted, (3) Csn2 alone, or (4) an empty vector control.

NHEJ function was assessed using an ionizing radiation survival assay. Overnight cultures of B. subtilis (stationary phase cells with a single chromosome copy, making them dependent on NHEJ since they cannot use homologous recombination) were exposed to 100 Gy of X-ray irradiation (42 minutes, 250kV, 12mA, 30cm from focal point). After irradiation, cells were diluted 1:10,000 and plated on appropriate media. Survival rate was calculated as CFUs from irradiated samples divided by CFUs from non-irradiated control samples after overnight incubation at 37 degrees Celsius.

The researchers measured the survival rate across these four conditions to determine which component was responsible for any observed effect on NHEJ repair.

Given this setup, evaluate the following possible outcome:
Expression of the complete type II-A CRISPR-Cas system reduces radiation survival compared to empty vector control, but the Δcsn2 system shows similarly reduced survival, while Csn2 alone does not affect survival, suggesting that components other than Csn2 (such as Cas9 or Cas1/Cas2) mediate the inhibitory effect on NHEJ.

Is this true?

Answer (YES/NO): NO